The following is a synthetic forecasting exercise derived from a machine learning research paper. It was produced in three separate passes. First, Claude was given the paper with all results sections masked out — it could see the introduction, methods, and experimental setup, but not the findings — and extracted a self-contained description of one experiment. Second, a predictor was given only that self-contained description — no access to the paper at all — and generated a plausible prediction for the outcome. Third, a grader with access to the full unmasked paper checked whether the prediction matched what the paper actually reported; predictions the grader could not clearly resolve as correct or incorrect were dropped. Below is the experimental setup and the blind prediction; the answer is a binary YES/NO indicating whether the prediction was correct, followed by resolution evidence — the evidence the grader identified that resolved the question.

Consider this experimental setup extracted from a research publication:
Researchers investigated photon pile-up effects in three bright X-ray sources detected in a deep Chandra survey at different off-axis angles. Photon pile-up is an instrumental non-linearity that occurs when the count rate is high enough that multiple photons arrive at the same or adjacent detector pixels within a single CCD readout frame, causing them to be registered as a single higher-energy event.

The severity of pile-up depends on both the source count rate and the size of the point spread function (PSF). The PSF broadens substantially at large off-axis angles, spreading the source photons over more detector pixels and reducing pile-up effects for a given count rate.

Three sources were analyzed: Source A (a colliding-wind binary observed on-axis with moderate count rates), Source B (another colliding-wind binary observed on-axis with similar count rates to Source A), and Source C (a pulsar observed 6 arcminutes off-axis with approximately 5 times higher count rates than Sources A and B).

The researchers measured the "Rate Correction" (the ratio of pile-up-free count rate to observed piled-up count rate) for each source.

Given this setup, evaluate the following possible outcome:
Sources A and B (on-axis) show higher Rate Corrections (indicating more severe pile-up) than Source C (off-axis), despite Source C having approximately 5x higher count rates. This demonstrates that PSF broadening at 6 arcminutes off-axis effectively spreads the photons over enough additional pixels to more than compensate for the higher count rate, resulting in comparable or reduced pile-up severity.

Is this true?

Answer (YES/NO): NO